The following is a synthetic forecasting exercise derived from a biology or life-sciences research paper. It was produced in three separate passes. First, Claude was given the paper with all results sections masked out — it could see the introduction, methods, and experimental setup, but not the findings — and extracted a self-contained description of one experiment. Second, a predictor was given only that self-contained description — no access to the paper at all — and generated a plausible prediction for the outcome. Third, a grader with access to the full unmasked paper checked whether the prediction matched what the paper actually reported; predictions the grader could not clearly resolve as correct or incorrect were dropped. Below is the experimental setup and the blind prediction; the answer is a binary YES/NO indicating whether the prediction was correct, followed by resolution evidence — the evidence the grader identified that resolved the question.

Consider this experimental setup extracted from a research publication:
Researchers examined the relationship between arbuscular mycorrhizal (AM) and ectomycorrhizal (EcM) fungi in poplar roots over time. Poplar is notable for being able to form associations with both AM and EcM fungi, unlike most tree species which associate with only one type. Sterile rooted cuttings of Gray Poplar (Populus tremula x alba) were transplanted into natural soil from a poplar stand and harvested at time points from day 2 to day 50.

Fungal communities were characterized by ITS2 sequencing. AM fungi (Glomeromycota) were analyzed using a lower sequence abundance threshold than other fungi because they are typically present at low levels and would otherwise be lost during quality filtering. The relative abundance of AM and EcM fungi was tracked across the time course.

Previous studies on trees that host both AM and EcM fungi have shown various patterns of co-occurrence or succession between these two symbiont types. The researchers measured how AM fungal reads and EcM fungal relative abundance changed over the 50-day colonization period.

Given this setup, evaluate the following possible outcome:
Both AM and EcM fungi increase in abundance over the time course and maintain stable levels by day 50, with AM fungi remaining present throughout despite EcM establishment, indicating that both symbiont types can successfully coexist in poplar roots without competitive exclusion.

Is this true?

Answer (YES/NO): NO